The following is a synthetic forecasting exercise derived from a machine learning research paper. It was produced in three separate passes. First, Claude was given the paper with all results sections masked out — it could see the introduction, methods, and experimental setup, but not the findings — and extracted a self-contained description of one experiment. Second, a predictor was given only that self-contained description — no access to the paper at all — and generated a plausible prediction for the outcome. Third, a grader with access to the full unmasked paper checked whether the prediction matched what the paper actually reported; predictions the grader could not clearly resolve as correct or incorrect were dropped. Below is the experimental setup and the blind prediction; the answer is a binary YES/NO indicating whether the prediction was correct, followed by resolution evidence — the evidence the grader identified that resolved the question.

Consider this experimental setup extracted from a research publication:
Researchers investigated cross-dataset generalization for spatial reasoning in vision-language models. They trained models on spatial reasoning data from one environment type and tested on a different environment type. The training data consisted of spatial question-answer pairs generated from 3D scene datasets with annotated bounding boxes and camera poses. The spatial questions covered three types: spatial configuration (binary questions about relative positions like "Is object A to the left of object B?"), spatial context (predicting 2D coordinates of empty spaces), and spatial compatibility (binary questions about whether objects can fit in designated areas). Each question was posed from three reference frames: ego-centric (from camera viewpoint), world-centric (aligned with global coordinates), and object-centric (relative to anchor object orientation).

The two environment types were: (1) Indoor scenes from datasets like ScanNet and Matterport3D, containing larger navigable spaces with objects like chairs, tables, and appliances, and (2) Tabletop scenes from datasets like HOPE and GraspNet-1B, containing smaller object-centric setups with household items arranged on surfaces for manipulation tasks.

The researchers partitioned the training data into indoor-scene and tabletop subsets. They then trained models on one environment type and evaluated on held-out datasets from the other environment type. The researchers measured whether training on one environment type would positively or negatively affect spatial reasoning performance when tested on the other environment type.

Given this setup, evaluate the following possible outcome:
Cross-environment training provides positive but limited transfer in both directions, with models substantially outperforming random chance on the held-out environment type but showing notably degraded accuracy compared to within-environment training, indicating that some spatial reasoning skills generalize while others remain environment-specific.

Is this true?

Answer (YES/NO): NO